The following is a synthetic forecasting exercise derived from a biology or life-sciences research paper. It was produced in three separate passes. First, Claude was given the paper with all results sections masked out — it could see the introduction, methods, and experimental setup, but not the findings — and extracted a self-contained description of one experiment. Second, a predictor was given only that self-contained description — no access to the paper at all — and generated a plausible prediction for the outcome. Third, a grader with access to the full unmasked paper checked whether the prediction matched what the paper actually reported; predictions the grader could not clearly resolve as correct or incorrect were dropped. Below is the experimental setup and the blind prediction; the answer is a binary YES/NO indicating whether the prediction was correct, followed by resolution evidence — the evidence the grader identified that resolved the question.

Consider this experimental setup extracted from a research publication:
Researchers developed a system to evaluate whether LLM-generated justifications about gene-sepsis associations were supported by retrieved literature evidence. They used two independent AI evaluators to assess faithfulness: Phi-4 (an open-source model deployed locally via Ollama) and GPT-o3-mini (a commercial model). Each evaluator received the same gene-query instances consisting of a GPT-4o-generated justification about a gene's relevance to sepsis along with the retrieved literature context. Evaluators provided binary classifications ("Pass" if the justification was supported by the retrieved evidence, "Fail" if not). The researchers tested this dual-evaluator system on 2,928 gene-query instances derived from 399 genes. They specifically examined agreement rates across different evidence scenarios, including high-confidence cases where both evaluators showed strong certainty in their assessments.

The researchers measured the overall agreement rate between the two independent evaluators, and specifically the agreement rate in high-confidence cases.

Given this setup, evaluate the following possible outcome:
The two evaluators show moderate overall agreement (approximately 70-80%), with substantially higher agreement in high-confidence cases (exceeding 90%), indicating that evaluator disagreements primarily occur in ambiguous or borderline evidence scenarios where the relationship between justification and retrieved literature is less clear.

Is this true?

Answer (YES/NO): YES